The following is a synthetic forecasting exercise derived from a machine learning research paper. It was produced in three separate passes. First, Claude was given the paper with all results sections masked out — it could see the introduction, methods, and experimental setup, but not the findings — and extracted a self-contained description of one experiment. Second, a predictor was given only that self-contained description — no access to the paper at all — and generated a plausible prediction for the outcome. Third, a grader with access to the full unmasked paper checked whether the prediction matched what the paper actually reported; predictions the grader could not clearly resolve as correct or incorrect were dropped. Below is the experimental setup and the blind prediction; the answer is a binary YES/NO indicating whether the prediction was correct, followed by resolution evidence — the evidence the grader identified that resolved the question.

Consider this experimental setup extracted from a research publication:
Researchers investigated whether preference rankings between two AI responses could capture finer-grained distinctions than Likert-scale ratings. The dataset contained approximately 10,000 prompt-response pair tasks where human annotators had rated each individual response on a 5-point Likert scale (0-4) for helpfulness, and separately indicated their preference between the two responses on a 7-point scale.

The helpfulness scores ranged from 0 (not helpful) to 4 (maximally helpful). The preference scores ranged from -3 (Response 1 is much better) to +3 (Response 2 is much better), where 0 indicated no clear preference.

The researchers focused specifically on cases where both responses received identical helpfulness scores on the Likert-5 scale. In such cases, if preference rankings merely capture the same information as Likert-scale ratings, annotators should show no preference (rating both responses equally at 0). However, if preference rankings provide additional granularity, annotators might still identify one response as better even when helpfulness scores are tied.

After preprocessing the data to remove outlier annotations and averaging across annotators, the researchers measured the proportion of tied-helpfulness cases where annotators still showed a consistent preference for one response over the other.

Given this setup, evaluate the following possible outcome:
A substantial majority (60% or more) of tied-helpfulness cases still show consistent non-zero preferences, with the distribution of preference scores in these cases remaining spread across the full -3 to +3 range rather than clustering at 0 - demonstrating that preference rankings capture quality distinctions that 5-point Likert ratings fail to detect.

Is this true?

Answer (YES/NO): NO